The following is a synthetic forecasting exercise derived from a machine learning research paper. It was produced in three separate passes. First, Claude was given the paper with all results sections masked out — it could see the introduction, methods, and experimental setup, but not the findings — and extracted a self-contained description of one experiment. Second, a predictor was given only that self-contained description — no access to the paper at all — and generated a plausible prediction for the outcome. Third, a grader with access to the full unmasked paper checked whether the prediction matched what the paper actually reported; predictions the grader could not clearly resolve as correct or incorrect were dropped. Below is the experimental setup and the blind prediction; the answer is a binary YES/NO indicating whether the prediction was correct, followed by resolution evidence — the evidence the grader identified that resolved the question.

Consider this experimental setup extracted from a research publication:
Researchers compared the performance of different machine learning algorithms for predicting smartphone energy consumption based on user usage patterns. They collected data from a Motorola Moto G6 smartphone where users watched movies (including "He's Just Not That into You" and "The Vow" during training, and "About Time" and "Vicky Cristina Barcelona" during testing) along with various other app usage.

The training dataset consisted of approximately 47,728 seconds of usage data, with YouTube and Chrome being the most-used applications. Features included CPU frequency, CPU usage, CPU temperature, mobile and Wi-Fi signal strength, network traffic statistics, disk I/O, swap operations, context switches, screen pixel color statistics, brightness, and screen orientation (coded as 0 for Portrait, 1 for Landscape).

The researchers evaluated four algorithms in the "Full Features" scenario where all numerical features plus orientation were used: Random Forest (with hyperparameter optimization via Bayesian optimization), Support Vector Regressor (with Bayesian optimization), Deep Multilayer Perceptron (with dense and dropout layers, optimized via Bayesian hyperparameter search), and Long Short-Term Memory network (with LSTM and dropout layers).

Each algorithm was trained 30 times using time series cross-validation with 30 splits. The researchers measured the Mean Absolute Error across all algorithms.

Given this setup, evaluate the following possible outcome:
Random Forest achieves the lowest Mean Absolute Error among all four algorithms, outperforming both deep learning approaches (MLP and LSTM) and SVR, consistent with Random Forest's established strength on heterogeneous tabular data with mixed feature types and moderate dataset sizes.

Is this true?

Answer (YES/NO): NO